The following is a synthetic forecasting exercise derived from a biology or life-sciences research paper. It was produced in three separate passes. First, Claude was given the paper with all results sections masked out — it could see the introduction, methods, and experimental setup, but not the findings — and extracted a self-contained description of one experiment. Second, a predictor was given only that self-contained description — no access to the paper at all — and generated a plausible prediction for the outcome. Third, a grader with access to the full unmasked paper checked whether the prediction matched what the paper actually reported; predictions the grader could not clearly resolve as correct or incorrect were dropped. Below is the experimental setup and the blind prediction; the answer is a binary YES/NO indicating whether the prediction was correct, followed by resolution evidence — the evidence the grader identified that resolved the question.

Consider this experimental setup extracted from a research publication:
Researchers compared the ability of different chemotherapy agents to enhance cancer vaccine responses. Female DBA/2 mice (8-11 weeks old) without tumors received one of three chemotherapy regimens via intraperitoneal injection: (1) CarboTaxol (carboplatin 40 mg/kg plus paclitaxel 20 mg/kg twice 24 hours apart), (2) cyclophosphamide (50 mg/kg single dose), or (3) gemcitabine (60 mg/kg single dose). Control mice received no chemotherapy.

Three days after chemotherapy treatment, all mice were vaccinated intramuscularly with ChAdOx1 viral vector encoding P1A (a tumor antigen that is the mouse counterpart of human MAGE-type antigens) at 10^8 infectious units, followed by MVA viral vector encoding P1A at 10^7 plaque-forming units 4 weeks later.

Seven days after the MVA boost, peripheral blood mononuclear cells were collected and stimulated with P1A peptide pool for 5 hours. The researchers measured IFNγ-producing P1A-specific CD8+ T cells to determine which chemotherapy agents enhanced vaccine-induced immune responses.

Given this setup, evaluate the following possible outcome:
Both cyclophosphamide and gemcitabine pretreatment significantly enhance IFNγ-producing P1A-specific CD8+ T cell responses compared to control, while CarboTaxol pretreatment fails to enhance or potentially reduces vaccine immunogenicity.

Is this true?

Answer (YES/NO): NO